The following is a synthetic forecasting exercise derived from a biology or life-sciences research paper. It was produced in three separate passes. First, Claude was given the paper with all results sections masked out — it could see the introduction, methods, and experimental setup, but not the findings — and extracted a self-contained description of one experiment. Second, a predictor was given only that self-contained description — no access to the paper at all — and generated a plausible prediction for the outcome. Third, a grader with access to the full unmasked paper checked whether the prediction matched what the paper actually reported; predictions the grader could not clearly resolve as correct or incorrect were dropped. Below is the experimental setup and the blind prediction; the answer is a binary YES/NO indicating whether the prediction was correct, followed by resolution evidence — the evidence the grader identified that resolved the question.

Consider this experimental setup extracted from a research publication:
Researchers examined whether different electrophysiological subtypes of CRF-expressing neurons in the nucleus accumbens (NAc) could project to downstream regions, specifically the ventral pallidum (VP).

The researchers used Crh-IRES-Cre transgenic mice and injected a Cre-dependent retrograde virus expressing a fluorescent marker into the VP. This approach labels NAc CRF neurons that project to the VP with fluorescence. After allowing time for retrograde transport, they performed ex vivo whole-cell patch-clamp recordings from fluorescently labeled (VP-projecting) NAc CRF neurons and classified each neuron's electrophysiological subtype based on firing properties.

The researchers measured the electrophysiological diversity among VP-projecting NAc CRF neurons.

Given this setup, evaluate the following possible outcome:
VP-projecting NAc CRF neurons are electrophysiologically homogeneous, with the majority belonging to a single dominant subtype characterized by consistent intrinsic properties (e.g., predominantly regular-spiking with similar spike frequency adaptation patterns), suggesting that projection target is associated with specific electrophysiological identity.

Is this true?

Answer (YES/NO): NO